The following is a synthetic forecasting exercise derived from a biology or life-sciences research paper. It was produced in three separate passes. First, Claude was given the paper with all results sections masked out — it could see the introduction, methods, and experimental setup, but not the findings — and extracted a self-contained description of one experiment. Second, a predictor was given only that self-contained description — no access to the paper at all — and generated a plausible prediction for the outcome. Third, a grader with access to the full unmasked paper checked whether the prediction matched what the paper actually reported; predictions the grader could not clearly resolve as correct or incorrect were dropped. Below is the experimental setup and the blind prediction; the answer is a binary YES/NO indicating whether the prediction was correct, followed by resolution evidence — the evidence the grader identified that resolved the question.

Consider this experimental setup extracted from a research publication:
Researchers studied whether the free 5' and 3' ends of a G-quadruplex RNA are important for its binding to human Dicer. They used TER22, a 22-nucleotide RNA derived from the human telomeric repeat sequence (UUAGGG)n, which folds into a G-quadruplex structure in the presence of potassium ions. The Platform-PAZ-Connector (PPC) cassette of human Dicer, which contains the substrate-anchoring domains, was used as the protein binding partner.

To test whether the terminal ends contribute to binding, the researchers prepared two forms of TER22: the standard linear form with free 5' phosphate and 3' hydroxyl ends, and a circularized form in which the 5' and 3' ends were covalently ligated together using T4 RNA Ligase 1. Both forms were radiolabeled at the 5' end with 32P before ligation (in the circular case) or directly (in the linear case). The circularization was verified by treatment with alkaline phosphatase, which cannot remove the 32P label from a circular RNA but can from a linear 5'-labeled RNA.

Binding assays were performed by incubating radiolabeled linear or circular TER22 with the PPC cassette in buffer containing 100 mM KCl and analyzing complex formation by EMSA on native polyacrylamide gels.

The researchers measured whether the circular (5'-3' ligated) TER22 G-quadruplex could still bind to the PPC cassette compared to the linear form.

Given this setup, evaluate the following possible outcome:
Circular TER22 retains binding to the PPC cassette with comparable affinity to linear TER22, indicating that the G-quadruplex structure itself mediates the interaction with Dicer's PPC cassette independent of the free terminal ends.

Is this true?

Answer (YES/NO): YES